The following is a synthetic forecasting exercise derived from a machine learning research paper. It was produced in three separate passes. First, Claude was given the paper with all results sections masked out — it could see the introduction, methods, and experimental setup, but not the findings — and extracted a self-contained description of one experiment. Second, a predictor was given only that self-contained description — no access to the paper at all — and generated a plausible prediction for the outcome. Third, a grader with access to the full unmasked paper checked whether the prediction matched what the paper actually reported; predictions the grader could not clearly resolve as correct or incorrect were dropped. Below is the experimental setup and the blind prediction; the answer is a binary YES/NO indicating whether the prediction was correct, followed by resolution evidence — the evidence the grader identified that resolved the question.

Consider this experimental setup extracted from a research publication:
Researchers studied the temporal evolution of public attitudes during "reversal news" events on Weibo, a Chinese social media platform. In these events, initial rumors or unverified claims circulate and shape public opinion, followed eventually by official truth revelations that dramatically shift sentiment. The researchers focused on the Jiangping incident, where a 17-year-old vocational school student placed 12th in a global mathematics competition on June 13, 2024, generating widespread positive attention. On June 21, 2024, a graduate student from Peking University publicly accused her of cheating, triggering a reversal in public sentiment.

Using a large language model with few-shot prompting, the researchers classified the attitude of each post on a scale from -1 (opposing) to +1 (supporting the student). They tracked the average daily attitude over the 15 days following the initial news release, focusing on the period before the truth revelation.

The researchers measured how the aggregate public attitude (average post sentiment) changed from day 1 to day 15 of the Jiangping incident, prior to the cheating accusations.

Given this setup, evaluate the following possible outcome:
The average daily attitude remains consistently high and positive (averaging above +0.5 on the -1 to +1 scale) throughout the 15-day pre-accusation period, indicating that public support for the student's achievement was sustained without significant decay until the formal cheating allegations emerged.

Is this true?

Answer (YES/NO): NO